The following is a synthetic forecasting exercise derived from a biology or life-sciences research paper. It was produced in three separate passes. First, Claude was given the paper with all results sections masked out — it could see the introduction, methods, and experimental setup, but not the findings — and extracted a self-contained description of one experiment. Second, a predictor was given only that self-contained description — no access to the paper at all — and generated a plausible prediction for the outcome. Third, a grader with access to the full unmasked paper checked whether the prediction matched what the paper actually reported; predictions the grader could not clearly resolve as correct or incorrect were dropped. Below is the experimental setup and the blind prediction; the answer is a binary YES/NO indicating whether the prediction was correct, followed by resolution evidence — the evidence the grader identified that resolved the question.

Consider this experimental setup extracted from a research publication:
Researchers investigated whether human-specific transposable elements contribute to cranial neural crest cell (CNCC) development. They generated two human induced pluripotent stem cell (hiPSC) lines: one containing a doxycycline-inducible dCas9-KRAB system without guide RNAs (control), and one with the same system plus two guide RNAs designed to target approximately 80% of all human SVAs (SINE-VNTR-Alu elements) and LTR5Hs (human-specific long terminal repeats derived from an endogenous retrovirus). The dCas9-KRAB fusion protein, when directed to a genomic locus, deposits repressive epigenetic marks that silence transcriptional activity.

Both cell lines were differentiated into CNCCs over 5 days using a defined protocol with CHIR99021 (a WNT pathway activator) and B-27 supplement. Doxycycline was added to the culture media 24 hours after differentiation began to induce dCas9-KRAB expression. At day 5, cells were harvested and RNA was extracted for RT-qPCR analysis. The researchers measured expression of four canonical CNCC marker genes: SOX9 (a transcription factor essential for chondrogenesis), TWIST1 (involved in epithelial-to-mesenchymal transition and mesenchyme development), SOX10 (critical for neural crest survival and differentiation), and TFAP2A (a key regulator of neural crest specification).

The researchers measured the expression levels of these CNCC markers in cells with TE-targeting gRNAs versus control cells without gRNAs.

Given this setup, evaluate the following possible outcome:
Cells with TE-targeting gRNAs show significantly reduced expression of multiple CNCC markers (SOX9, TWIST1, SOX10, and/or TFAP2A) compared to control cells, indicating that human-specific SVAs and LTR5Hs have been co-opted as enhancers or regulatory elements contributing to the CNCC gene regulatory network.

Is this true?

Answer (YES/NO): NO